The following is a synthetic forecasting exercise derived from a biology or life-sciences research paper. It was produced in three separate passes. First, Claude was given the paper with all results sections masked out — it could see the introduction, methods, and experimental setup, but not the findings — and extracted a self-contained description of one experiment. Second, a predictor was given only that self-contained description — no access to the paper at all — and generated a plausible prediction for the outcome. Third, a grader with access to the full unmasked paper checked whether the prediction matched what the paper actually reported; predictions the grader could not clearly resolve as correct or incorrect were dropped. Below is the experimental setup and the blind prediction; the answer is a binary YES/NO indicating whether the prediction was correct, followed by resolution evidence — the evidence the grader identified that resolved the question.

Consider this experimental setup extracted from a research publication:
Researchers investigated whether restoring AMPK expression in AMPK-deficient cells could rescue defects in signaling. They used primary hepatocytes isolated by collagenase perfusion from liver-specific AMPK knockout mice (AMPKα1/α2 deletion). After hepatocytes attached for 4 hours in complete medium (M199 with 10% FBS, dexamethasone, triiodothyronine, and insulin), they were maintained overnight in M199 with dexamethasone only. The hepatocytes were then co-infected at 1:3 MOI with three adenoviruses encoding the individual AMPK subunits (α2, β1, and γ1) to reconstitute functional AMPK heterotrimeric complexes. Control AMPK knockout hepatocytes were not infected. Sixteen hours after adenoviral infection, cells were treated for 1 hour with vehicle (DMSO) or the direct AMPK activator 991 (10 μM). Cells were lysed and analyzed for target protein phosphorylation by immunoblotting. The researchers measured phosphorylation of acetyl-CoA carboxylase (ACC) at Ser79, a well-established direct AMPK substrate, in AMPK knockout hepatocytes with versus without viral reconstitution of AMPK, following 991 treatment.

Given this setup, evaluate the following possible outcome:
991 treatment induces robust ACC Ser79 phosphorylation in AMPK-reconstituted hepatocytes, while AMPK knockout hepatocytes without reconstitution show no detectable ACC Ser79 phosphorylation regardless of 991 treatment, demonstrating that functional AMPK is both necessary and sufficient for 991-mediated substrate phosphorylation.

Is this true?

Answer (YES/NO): YES